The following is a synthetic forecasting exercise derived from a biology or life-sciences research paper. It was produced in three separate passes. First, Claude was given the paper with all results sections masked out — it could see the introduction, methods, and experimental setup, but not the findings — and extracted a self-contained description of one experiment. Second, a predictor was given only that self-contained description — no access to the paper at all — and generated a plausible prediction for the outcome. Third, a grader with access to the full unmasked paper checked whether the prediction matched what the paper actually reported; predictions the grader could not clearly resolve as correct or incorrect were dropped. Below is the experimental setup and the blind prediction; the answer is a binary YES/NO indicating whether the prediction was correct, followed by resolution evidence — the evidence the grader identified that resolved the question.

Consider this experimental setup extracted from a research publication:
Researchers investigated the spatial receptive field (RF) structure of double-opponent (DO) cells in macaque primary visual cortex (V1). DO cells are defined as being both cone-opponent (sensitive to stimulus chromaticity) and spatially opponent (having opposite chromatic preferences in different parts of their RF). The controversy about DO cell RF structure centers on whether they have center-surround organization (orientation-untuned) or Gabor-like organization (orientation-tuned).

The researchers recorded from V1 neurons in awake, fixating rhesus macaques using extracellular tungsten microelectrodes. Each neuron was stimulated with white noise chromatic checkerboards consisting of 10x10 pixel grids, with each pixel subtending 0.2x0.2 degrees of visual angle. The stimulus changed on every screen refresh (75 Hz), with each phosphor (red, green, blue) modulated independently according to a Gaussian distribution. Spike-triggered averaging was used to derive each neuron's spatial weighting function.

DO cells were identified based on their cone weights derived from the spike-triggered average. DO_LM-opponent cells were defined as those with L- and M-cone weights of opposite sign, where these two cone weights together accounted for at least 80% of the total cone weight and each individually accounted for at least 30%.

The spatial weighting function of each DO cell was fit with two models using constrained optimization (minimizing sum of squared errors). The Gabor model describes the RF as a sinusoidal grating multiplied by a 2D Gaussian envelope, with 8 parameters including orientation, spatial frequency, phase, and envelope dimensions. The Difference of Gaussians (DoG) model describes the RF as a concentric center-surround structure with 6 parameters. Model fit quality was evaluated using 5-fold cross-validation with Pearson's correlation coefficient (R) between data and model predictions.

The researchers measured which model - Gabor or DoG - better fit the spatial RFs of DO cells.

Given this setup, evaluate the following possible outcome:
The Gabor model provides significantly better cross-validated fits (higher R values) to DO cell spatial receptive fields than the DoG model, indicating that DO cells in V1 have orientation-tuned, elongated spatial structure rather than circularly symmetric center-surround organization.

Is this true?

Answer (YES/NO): YES